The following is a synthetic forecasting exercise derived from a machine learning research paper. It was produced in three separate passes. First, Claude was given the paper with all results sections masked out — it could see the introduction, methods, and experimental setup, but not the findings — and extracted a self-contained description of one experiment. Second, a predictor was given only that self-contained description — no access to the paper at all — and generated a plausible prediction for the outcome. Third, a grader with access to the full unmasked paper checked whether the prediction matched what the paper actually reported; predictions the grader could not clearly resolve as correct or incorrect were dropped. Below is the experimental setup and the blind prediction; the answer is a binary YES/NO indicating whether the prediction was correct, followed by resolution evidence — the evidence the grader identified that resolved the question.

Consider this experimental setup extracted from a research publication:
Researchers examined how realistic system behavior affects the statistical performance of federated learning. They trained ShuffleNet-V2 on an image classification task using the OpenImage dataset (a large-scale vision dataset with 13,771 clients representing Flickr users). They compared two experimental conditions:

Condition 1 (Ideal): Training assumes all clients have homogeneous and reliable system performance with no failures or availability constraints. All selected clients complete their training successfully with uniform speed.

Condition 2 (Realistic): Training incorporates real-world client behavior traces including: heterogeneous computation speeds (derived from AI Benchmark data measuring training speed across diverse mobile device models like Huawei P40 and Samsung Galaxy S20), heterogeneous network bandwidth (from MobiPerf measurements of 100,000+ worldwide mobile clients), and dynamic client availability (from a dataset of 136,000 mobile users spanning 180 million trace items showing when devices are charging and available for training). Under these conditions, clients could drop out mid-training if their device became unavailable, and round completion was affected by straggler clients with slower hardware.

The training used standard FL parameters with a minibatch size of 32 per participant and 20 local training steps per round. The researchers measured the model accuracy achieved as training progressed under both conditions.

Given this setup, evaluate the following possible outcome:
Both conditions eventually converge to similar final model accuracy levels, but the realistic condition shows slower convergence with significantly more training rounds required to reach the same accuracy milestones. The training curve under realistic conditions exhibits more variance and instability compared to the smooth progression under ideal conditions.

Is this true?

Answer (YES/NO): NO